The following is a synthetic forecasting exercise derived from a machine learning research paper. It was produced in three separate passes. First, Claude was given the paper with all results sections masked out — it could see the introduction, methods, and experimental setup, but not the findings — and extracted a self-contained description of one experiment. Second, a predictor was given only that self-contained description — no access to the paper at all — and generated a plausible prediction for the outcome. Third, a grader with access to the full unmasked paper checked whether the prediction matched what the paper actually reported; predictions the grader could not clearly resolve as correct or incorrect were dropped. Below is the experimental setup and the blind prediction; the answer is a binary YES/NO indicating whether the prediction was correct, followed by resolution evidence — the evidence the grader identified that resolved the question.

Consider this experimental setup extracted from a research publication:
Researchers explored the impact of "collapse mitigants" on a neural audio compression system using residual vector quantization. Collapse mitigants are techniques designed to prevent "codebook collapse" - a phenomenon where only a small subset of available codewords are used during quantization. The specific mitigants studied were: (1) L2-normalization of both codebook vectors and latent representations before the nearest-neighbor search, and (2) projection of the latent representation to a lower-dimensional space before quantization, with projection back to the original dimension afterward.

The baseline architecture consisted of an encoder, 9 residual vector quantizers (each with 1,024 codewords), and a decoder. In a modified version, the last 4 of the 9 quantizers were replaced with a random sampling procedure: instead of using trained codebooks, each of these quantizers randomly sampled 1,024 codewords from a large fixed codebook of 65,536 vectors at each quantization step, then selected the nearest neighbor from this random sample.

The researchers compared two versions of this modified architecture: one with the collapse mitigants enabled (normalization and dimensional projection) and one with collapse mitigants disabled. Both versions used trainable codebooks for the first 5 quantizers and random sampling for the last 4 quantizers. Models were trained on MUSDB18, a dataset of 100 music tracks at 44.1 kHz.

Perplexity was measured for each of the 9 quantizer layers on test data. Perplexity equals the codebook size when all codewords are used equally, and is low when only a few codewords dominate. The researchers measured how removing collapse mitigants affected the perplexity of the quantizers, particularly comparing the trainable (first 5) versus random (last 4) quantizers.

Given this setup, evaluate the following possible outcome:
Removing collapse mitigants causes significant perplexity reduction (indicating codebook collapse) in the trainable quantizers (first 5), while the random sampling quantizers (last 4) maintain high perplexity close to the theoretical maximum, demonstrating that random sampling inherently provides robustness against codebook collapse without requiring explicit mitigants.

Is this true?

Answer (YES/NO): NO